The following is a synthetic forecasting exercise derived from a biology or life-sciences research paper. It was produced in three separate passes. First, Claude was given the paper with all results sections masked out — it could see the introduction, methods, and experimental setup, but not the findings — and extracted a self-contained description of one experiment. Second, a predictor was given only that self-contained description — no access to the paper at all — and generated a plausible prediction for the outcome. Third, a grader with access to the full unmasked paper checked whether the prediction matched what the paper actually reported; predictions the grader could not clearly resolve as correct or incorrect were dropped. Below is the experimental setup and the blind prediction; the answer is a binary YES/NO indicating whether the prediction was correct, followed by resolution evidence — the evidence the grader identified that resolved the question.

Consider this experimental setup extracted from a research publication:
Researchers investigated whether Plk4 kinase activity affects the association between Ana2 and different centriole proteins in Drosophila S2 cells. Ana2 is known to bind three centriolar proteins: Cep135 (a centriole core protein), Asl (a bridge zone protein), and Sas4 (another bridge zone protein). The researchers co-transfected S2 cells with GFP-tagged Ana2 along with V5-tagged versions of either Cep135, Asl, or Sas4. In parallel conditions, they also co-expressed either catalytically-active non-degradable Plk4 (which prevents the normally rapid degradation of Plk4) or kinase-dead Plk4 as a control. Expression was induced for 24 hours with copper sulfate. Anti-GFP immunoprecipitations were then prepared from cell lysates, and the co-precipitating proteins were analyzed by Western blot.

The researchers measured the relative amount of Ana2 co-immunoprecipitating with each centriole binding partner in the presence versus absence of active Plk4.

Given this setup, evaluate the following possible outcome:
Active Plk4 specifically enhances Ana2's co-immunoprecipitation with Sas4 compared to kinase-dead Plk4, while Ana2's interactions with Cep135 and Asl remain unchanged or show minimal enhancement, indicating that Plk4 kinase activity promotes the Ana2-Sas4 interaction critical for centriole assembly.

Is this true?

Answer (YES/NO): YES